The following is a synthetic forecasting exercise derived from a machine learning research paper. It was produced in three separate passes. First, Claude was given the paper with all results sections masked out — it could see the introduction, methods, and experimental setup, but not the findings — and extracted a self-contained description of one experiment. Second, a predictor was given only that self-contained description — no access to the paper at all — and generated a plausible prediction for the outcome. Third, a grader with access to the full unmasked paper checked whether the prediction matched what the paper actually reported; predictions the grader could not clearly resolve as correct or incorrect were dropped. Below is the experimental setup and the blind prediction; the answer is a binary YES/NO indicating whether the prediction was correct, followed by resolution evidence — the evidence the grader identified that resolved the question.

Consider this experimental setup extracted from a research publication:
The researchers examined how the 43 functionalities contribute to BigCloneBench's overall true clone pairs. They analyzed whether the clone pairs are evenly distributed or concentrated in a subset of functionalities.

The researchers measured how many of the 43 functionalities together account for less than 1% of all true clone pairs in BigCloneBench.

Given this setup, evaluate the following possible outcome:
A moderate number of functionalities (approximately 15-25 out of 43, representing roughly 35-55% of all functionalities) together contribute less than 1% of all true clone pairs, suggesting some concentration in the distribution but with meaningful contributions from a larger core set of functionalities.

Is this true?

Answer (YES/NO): YES